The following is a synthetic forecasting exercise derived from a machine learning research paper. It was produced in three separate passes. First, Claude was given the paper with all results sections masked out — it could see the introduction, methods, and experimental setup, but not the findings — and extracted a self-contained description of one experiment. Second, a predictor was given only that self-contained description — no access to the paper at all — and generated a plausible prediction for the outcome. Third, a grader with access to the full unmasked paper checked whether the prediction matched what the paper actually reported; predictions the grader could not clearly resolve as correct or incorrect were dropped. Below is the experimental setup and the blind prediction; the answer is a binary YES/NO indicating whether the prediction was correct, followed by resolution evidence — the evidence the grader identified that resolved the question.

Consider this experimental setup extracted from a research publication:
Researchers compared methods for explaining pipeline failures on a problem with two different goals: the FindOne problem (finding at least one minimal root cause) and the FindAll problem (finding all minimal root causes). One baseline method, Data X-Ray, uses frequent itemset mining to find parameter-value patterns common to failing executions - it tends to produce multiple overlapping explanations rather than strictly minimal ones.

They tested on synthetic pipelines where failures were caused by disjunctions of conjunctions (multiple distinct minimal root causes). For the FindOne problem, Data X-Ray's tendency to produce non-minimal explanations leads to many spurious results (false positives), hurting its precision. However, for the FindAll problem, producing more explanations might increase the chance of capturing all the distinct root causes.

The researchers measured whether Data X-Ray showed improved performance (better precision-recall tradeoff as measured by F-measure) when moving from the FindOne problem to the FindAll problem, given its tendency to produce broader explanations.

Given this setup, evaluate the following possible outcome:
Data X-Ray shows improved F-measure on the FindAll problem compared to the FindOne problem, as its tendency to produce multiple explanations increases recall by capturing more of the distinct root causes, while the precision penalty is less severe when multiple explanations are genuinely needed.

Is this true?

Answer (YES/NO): YES